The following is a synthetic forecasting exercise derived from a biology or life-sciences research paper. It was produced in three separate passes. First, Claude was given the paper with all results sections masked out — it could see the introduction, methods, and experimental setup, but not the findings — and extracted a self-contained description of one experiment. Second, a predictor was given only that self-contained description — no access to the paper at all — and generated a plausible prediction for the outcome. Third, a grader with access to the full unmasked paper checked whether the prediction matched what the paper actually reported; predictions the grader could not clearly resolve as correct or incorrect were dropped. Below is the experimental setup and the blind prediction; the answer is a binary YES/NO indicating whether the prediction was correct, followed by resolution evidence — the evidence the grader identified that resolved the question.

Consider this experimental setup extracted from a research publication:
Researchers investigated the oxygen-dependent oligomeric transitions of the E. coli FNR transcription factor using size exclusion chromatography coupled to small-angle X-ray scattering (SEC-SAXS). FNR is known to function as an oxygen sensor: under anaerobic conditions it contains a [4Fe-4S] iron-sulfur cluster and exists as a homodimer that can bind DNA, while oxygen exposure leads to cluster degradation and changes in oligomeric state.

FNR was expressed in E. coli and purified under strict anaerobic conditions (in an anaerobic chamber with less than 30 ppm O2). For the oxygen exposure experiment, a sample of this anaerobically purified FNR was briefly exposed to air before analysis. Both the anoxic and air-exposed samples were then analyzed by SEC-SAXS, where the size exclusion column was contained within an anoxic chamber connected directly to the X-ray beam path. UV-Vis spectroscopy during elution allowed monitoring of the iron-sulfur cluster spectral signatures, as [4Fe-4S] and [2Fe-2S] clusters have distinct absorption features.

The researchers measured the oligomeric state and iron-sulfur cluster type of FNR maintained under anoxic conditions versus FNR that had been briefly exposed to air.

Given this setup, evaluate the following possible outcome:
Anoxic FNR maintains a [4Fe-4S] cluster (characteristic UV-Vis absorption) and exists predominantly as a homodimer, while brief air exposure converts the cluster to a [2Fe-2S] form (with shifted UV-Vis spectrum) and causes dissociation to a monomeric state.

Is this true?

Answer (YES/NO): YES